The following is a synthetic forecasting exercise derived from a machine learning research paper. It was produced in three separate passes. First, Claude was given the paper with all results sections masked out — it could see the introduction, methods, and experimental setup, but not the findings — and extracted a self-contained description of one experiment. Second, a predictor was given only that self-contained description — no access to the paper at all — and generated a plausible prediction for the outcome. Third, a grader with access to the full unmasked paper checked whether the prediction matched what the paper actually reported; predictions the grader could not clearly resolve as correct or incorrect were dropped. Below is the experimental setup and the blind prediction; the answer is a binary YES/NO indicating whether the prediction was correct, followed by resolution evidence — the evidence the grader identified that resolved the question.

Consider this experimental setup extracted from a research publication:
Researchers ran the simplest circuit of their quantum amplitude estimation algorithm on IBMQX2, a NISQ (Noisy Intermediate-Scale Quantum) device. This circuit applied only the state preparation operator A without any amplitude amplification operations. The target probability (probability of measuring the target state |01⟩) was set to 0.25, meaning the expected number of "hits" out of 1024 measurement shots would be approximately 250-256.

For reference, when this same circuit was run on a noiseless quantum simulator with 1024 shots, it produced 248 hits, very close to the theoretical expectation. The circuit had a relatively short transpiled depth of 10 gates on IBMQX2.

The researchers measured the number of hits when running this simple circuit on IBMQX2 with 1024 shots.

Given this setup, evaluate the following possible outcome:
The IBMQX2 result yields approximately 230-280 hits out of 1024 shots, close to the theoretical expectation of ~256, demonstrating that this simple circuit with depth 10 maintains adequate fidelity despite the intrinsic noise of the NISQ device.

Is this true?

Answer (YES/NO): NO